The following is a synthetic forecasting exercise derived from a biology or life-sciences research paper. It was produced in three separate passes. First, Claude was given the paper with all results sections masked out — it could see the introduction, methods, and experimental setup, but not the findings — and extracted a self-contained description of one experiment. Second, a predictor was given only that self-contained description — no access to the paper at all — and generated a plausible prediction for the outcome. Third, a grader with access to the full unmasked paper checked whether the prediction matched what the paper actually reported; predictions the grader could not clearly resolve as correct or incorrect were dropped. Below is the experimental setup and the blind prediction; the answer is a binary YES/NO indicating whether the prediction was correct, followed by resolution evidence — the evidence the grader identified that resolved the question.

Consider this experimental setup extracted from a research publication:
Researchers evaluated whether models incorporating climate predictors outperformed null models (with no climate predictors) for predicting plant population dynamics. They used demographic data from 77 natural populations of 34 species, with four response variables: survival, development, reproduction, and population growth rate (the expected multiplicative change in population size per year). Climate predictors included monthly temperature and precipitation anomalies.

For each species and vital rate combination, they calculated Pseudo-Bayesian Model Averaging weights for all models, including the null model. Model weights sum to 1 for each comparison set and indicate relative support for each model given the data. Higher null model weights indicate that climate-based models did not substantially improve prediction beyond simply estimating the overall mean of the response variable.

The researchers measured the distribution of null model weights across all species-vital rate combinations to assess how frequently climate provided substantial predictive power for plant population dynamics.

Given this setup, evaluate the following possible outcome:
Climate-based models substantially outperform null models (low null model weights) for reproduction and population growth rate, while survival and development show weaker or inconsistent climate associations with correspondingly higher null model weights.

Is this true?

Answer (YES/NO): NO